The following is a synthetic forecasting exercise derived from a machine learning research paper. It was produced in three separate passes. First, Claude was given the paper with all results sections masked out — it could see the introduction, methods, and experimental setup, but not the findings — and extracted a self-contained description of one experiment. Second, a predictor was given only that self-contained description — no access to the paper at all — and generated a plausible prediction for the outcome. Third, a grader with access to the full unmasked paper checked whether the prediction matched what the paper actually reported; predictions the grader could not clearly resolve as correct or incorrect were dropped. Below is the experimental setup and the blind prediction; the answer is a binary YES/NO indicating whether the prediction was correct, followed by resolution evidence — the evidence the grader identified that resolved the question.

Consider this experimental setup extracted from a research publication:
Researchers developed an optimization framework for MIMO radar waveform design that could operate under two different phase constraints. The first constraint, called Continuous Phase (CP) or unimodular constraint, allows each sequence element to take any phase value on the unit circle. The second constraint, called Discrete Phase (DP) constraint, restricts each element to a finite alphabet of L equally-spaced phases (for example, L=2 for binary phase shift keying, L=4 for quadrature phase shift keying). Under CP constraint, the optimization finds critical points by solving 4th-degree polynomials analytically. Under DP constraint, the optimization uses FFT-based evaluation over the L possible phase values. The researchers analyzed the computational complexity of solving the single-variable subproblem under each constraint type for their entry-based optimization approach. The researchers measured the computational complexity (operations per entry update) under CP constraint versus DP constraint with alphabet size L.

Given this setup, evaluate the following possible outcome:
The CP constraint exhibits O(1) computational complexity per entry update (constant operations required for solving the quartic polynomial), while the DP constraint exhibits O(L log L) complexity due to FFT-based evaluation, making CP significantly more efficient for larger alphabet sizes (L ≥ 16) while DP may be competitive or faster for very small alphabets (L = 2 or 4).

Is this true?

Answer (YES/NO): NO